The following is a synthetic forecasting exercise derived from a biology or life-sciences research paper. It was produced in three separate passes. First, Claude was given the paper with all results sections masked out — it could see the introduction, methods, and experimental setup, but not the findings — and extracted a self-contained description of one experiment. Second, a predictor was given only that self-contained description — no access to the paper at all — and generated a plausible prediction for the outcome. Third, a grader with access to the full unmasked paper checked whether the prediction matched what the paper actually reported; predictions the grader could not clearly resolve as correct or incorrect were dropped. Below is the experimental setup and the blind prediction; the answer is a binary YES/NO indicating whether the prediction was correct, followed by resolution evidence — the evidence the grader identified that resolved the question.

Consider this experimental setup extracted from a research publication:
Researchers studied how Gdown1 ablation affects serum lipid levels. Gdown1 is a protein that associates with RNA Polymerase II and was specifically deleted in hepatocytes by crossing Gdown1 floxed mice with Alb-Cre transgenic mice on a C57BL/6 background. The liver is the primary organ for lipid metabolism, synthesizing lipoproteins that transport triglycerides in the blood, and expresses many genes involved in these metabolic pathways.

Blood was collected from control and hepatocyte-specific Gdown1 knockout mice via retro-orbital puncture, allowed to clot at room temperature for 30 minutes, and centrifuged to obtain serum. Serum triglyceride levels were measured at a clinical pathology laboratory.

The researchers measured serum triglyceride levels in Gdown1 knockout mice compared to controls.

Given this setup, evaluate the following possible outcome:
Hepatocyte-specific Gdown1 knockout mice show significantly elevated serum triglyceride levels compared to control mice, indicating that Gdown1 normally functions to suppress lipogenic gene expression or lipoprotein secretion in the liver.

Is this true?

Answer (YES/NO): NO